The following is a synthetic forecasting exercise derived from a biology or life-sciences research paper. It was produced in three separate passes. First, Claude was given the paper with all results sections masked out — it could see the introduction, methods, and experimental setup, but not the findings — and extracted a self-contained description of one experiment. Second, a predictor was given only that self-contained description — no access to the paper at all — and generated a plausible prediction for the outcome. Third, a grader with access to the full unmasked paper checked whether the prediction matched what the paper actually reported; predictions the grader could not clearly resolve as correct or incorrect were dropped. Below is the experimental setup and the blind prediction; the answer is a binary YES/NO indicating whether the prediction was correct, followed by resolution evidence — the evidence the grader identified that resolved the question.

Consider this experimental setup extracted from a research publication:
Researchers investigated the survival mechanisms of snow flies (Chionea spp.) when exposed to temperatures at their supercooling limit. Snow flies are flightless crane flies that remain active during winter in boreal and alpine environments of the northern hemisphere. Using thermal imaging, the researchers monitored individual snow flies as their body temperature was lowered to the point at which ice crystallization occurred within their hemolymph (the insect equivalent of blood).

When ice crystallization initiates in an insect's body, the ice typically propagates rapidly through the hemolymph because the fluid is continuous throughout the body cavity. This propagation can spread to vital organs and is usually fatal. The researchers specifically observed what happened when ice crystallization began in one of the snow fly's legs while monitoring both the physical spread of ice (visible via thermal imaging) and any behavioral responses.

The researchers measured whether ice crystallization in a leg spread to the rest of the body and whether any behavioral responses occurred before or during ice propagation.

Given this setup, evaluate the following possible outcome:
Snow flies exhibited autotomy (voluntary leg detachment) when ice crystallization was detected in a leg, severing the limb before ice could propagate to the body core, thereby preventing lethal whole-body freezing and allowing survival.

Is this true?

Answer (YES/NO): YES